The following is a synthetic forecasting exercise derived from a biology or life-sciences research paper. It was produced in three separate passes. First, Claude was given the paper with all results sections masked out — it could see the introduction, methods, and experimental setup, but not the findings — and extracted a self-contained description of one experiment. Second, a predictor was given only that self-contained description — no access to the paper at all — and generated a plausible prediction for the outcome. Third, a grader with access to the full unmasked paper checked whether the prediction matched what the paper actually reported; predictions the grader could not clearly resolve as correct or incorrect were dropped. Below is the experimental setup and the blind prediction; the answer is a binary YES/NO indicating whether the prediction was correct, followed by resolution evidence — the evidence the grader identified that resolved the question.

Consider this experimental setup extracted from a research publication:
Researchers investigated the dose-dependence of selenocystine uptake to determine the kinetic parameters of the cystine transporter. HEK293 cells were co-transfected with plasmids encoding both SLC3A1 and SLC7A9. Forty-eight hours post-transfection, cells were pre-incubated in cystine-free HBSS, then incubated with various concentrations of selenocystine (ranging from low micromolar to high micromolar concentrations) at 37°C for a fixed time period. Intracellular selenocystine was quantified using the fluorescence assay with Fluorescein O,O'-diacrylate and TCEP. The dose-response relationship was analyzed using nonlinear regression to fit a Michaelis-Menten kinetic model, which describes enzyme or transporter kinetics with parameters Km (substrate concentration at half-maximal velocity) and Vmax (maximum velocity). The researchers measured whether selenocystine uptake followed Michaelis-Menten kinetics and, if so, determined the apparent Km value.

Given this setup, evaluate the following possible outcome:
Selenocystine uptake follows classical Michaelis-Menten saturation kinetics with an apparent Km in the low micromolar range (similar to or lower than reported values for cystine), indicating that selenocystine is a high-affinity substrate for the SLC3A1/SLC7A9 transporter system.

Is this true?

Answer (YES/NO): NO